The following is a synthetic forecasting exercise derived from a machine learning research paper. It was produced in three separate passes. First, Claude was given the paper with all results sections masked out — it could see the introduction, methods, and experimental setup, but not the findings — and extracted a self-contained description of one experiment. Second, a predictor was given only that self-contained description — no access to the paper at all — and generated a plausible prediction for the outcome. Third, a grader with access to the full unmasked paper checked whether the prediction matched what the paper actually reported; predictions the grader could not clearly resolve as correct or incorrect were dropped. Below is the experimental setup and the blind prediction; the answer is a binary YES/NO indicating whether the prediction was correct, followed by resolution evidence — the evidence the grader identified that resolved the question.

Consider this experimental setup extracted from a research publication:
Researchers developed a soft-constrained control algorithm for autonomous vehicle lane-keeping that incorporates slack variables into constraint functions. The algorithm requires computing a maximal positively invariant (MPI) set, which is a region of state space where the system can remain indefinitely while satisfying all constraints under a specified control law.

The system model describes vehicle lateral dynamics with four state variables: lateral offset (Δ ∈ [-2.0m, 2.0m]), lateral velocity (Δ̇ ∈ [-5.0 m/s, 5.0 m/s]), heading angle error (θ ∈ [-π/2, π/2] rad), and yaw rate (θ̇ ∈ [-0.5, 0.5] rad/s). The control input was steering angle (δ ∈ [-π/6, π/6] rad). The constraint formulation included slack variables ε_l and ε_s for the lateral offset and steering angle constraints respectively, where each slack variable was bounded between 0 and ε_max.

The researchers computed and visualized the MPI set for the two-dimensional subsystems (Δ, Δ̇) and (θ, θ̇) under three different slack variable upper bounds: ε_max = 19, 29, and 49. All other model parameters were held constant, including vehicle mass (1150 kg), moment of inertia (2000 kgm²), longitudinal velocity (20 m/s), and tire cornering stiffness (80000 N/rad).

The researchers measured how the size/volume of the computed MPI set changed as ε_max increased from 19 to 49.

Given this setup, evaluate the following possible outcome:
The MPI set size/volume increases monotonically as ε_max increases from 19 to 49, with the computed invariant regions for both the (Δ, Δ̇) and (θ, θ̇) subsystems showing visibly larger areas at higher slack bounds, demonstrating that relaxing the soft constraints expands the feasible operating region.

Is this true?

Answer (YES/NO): NO